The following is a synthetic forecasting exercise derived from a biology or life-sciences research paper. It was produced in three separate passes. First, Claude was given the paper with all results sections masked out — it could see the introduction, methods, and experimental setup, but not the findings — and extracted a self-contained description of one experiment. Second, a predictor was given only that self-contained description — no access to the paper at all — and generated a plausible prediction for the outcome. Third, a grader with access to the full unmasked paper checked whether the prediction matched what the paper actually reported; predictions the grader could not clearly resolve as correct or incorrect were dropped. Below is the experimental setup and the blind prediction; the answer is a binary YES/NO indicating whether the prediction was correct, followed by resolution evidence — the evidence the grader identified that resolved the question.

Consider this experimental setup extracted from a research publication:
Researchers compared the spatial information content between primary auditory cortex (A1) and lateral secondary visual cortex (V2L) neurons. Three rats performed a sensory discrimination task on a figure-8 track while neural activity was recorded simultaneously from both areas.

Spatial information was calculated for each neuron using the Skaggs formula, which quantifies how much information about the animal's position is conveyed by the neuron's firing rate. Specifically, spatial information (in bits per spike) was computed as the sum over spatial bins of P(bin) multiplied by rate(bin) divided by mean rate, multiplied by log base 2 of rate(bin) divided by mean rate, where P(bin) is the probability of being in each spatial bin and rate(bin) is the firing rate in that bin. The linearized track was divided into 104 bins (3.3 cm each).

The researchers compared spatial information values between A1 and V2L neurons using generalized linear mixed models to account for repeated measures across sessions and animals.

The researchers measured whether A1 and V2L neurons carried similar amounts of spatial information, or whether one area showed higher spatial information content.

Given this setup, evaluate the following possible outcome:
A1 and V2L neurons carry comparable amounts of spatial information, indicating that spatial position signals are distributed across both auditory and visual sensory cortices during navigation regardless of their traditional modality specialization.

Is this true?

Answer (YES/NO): NO